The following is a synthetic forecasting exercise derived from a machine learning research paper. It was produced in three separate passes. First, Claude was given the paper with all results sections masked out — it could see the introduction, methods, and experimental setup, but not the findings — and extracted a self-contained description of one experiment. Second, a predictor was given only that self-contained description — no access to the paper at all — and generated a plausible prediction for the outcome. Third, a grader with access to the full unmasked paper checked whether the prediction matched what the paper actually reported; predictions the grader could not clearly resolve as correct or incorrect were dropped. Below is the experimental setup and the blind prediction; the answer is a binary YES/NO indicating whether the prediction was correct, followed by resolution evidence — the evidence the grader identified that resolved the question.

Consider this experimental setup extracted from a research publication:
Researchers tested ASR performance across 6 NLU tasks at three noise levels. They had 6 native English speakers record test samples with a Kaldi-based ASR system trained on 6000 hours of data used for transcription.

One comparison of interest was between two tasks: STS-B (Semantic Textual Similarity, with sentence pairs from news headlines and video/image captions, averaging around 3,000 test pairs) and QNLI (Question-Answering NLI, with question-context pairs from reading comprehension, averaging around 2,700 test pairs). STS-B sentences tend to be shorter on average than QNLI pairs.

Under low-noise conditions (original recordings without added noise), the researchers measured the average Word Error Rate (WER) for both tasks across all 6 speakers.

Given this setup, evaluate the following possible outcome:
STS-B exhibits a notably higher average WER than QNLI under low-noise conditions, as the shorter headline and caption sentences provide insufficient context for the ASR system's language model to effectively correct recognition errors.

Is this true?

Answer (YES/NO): NO